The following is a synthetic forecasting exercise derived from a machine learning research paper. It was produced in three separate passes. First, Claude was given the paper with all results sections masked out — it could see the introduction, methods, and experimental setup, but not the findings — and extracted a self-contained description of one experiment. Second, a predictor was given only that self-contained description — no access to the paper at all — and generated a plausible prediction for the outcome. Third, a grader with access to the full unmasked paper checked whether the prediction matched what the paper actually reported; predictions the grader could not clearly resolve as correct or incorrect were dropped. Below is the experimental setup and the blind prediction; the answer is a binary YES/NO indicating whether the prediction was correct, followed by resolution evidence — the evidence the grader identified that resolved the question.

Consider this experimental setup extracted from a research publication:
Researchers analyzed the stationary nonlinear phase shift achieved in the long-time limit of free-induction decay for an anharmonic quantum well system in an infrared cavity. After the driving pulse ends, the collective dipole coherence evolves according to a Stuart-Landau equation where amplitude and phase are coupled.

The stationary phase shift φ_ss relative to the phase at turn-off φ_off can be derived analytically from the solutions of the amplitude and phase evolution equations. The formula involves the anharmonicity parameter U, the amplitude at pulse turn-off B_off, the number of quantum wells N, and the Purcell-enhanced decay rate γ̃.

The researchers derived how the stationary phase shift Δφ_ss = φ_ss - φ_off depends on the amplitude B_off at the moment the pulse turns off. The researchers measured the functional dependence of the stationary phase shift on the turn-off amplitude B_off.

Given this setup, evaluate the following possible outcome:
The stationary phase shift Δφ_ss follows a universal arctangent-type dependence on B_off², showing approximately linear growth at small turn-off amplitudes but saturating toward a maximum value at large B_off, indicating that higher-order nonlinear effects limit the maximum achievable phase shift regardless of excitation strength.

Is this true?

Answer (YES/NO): NO